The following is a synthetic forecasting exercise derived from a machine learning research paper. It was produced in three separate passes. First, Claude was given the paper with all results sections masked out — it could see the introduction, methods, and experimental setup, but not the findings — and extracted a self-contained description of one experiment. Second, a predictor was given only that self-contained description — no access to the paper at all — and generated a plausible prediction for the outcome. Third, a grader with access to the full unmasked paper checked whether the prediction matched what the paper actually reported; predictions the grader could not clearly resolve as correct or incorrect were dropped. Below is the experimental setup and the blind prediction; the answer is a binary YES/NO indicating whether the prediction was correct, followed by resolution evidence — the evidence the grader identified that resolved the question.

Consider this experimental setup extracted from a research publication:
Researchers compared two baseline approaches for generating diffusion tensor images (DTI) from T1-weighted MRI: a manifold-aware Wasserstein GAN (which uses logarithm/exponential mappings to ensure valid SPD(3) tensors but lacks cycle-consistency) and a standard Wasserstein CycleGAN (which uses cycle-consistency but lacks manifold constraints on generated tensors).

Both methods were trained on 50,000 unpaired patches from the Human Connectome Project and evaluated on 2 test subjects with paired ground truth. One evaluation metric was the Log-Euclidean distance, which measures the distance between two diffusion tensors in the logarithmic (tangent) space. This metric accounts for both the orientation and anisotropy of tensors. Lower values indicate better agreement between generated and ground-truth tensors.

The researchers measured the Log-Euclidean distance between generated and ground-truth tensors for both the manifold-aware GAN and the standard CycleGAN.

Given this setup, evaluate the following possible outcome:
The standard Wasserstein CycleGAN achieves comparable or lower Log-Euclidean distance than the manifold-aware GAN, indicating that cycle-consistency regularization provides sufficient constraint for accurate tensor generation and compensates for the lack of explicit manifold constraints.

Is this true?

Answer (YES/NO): YES